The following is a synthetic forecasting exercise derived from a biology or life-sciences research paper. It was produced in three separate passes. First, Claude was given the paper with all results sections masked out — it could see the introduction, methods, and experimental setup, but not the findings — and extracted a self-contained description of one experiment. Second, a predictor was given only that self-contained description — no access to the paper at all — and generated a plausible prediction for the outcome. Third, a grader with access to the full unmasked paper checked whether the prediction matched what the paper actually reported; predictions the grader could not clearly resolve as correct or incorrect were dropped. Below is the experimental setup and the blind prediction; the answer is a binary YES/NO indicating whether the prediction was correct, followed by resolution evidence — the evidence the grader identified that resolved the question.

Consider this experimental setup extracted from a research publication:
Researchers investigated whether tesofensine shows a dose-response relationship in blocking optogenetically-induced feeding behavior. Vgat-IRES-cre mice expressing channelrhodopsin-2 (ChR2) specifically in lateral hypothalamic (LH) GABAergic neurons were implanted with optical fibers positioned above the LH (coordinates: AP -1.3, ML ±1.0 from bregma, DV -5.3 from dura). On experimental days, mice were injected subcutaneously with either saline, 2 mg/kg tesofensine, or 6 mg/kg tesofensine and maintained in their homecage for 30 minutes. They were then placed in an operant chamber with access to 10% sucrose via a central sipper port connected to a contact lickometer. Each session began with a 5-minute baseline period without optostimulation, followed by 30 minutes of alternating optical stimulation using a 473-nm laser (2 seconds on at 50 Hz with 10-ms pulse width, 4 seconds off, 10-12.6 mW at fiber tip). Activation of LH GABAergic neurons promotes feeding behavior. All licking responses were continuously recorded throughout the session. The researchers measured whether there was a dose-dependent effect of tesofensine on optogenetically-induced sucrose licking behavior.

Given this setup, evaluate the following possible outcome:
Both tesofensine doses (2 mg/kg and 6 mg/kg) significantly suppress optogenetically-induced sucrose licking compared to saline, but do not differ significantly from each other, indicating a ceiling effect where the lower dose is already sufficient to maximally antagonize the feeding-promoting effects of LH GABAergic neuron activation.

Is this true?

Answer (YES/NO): NO